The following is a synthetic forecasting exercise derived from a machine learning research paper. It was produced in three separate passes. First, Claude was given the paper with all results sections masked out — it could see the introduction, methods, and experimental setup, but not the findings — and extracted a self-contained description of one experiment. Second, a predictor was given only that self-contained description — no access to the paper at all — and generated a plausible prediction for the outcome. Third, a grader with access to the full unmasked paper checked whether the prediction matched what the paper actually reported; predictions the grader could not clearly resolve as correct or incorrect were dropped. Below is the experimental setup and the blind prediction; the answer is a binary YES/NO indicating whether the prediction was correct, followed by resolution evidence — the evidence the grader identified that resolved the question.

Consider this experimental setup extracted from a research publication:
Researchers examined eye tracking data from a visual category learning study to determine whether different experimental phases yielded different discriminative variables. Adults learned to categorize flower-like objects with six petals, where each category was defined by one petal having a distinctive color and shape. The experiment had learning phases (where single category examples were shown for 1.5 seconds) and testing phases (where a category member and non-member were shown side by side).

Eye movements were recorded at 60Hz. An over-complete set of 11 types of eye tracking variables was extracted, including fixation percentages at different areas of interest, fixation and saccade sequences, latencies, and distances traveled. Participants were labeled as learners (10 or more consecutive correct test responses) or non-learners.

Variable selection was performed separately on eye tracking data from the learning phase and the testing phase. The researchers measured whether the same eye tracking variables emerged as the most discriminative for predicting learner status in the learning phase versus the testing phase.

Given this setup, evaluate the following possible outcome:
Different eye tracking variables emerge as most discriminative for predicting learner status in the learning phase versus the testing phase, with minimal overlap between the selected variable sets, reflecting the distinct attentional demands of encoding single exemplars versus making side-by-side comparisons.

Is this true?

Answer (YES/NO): YES